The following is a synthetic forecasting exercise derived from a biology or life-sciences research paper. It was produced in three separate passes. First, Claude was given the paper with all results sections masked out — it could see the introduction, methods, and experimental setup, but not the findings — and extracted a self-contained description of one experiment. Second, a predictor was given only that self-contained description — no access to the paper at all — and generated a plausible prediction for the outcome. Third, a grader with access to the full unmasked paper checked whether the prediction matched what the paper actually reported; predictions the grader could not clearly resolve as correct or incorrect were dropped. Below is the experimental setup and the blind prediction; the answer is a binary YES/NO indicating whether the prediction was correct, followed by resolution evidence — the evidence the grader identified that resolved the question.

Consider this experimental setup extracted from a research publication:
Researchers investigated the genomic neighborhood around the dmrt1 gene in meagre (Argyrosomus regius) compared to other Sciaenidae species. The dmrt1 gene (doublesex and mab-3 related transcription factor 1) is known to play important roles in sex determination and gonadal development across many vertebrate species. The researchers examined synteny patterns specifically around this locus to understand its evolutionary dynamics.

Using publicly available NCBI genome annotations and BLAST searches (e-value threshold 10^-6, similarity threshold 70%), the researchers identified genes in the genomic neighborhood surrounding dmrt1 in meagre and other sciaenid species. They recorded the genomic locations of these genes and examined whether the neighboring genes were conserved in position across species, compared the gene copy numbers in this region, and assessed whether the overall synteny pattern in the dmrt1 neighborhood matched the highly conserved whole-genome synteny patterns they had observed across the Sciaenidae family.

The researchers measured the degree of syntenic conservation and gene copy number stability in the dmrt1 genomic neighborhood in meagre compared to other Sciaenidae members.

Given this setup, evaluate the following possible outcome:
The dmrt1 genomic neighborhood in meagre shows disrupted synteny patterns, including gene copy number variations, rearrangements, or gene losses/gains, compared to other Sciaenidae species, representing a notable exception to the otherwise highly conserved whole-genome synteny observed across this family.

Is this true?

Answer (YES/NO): YES